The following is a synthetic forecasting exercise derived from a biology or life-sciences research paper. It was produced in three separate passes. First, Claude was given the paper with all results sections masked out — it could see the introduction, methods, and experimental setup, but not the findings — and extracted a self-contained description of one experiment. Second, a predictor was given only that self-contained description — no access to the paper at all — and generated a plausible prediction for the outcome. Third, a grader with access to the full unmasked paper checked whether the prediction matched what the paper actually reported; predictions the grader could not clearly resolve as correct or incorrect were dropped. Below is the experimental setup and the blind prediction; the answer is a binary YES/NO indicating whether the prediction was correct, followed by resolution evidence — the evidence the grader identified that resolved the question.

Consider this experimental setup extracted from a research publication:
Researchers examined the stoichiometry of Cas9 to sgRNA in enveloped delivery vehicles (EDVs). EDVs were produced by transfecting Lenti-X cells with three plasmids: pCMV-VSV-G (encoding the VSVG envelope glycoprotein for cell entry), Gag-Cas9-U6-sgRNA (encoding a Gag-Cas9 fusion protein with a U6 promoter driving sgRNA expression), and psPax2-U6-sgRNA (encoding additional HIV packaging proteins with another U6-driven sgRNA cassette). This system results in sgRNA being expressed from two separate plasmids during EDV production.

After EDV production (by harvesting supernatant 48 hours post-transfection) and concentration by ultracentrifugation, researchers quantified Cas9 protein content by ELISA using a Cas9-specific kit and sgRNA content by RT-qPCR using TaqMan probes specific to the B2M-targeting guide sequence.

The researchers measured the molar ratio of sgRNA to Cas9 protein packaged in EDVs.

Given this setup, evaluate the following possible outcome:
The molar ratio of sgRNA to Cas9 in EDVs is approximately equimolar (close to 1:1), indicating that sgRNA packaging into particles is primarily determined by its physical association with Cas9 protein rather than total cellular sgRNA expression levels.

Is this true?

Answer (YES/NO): NO